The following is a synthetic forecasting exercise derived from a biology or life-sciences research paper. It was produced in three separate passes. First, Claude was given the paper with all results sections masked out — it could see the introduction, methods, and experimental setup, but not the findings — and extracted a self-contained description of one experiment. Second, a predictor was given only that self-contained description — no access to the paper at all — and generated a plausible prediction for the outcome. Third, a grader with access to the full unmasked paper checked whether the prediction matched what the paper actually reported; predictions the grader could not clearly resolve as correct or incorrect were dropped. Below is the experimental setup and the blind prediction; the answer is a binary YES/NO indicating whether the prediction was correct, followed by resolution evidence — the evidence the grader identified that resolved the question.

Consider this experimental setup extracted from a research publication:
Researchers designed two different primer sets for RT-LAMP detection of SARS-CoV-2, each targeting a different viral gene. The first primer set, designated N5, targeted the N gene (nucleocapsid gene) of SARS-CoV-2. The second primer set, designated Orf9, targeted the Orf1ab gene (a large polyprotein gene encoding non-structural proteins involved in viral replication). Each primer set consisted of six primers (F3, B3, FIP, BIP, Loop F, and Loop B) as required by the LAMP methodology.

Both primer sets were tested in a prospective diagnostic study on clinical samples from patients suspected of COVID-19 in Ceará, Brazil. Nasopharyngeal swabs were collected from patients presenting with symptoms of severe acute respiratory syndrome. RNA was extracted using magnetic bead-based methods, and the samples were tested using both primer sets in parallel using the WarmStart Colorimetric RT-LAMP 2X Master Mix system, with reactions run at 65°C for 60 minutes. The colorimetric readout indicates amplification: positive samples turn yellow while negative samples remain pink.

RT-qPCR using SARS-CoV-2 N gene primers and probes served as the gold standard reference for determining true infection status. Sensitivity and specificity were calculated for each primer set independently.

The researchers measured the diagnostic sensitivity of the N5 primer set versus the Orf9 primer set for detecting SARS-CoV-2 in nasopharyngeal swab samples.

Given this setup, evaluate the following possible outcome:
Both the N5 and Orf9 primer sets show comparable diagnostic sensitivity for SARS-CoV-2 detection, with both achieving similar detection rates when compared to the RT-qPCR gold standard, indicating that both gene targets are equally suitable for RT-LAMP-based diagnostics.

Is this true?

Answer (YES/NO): NO